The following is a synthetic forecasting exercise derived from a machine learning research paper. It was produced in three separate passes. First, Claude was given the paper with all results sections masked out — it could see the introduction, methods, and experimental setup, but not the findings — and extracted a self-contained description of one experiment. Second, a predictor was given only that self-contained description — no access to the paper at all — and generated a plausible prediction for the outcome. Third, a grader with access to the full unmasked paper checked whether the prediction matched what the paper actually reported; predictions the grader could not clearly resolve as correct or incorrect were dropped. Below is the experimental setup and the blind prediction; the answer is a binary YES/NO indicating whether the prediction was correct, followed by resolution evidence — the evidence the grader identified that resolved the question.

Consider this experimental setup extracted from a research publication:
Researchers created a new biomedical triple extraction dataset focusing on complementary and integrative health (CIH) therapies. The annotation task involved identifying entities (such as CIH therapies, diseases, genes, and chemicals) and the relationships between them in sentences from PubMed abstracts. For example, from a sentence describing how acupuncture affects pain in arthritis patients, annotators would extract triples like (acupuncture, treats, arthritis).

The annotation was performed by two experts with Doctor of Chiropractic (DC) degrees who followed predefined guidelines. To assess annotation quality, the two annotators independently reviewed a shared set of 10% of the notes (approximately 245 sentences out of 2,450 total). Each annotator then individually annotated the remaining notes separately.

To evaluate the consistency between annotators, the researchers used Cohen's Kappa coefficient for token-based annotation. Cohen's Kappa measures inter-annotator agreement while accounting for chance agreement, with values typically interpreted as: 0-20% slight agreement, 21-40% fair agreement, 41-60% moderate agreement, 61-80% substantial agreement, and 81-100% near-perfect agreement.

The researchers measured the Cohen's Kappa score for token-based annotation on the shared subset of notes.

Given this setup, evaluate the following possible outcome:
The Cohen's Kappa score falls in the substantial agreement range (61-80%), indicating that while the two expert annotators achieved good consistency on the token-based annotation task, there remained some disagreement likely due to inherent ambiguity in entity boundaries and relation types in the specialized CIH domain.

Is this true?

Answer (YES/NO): NO